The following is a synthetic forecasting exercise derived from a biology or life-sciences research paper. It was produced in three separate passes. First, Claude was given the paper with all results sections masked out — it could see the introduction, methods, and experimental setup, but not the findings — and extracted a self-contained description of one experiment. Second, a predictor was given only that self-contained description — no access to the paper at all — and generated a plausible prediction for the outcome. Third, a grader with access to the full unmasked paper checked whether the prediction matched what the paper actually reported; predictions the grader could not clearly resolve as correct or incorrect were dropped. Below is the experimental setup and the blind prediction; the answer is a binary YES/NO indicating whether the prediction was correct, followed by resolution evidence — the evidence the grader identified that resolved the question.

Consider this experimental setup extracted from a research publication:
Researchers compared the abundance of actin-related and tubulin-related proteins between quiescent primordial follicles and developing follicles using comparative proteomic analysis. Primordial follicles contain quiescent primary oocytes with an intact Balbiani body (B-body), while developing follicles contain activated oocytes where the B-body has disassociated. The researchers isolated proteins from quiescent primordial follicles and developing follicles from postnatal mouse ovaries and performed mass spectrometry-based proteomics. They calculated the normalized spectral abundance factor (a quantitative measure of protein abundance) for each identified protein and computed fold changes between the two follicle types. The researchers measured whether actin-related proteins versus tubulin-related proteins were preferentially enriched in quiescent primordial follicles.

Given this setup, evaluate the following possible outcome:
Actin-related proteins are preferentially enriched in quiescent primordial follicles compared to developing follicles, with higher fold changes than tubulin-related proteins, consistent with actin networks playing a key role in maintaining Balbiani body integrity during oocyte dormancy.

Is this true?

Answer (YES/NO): YES